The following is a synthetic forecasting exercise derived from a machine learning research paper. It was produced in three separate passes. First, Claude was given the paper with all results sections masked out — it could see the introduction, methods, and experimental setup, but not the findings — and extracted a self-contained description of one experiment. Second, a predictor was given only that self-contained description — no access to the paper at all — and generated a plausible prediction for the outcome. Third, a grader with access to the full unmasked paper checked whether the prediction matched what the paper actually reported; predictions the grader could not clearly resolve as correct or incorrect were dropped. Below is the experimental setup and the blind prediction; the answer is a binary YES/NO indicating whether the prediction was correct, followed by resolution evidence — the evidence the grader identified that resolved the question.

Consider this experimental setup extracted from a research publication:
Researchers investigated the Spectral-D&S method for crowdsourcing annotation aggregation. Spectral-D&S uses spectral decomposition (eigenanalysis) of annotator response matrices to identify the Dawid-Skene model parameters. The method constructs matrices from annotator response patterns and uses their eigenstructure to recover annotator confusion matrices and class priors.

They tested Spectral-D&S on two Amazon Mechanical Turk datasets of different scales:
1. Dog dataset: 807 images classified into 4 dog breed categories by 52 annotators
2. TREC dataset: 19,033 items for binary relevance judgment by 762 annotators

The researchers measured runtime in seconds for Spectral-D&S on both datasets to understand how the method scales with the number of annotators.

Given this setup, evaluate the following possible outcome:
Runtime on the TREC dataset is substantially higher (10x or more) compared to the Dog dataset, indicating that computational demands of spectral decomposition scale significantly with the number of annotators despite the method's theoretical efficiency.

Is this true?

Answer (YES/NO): YES